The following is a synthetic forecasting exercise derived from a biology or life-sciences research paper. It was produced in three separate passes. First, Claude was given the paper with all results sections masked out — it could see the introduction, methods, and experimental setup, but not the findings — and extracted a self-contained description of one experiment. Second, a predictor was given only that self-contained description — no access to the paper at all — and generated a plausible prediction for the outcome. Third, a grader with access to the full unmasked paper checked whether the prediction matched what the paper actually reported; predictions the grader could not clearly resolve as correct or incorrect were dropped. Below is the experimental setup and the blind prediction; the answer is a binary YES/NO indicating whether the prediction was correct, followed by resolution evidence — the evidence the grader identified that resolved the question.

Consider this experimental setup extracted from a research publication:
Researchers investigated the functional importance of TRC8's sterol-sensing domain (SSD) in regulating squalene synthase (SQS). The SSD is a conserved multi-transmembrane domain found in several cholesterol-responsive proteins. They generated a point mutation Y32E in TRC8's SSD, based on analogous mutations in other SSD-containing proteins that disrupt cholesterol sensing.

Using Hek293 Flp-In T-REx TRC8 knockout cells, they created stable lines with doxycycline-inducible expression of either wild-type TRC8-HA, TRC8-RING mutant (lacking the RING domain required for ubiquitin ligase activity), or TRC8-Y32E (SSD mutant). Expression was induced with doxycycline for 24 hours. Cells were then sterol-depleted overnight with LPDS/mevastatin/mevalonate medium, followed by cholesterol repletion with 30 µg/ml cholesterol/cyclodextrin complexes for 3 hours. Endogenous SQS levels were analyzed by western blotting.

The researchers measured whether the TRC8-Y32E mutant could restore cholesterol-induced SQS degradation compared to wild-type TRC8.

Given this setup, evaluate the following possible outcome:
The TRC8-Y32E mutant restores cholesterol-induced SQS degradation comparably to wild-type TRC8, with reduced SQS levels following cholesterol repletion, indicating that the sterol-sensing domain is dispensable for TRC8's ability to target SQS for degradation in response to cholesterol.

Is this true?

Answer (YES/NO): NO